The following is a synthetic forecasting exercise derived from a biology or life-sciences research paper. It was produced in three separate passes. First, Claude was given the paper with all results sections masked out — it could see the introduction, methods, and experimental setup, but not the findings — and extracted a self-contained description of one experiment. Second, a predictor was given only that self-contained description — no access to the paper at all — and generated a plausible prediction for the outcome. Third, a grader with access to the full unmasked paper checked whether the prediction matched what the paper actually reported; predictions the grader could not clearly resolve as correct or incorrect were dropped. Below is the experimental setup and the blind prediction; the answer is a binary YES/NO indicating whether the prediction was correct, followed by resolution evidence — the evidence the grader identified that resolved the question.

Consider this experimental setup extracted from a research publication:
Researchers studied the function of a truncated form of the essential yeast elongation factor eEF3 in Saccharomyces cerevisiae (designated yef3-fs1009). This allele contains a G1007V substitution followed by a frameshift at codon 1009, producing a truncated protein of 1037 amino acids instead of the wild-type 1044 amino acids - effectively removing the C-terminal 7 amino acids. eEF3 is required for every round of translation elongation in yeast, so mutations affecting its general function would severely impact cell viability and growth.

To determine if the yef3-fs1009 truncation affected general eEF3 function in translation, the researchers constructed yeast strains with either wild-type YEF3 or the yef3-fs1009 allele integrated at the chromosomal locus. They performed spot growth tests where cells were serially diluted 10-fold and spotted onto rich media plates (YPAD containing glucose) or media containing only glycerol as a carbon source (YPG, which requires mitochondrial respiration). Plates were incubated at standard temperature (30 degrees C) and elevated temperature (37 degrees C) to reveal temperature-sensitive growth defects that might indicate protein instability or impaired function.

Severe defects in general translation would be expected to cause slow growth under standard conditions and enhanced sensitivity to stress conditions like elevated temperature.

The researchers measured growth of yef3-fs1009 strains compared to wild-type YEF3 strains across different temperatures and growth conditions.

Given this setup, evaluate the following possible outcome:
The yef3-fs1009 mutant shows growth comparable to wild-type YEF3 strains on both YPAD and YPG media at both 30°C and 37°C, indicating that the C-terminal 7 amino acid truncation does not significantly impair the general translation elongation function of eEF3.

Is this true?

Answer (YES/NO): NO